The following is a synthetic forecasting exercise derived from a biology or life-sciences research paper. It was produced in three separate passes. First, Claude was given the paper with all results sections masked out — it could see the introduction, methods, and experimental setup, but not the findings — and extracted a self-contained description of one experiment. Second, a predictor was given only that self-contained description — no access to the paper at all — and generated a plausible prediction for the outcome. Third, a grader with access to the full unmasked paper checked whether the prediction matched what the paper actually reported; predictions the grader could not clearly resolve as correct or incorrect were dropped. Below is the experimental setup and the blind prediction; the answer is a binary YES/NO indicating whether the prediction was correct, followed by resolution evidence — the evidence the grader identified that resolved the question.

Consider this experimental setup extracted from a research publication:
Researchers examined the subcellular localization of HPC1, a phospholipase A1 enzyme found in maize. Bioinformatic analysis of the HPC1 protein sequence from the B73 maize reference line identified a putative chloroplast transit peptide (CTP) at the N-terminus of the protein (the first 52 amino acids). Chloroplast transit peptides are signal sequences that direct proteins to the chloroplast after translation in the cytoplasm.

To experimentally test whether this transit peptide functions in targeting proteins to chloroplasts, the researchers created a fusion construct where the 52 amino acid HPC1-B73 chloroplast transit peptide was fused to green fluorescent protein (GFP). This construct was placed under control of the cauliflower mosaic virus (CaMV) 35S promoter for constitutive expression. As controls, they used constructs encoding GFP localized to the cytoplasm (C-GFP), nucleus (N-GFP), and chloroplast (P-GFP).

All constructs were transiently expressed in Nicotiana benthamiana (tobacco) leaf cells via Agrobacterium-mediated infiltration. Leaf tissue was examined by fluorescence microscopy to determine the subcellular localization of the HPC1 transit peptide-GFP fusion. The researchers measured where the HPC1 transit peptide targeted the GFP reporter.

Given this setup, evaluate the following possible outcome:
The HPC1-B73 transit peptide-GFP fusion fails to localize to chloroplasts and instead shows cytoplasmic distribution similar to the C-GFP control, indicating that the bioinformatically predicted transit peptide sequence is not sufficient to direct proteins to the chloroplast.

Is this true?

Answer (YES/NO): NO